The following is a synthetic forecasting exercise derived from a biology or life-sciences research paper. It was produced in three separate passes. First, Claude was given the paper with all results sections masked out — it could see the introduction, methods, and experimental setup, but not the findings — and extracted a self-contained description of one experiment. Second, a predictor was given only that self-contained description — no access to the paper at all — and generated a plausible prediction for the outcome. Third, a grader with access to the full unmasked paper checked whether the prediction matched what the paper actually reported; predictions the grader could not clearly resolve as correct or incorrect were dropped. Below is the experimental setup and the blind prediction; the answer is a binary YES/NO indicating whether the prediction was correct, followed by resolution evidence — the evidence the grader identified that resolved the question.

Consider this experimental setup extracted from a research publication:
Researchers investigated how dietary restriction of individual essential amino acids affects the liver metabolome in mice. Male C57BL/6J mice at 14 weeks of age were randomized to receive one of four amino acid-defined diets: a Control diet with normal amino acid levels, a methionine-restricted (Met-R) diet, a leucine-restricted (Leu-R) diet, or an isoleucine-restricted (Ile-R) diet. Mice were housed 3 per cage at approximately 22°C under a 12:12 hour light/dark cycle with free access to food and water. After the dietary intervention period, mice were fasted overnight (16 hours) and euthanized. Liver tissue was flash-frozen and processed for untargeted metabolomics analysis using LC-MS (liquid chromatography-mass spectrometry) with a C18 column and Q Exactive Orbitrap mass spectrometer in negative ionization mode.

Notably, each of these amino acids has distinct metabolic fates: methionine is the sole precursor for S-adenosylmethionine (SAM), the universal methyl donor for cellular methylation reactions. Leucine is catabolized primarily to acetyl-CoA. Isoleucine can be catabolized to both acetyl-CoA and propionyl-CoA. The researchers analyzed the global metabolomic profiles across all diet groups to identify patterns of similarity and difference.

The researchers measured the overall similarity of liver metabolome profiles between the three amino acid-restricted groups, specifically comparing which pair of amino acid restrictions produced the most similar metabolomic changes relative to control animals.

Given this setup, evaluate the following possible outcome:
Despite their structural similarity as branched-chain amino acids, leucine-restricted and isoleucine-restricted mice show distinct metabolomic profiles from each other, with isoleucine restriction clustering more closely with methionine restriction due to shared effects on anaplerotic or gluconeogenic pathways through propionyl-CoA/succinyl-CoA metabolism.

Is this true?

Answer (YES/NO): NO